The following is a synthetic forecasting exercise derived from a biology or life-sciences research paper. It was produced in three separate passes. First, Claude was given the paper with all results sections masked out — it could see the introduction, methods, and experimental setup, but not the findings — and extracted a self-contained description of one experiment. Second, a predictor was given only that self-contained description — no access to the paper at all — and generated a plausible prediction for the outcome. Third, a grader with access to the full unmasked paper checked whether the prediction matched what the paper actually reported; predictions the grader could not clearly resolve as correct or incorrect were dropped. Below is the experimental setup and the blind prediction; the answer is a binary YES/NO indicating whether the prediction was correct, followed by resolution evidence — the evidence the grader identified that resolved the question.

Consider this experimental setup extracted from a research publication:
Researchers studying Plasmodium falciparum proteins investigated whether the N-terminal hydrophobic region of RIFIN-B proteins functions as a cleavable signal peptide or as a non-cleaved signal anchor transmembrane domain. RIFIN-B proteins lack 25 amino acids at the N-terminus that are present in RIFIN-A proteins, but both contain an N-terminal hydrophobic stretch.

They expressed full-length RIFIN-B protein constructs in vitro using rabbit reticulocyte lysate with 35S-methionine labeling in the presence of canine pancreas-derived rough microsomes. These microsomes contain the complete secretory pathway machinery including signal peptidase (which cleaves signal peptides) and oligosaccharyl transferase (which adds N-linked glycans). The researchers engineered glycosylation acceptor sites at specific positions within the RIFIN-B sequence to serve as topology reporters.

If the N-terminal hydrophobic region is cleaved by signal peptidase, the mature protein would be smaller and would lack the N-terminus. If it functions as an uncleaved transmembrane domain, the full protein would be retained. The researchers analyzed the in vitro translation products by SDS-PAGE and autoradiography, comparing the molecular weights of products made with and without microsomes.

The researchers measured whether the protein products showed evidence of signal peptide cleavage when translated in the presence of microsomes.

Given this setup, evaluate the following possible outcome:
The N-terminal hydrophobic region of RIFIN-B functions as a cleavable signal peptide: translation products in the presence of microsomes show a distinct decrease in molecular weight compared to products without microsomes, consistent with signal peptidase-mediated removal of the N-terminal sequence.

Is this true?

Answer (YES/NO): NO